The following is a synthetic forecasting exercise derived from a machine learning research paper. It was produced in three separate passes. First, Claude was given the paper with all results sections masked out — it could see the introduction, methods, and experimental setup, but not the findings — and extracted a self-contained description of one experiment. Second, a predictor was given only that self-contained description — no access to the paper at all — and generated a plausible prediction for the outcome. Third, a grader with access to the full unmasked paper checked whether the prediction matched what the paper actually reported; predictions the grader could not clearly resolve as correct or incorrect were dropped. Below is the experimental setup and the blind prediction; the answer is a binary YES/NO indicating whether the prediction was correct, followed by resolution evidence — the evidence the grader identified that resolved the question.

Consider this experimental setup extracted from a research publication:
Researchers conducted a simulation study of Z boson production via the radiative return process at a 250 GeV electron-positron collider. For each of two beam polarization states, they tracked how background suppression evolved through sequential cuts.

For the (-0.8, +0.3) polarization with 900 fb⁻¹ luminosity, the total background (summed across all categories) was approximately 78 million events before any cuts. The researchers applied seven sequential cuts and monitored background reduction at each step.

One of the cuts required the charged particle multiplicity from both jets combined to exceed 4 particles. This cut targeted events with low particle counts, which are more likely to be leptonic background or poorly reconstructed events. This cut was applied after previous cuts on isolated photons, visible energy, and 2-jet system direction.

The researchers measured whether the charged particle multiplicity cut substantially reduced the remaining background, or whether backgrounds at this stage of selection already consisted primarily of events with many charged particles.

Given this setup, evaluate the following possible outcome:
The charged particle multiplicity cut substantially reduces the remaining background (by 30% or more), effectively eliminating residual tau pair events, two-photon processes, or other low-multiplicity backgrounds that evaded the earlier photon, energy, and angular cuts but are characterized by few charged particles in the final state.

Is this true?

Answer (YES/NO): YES